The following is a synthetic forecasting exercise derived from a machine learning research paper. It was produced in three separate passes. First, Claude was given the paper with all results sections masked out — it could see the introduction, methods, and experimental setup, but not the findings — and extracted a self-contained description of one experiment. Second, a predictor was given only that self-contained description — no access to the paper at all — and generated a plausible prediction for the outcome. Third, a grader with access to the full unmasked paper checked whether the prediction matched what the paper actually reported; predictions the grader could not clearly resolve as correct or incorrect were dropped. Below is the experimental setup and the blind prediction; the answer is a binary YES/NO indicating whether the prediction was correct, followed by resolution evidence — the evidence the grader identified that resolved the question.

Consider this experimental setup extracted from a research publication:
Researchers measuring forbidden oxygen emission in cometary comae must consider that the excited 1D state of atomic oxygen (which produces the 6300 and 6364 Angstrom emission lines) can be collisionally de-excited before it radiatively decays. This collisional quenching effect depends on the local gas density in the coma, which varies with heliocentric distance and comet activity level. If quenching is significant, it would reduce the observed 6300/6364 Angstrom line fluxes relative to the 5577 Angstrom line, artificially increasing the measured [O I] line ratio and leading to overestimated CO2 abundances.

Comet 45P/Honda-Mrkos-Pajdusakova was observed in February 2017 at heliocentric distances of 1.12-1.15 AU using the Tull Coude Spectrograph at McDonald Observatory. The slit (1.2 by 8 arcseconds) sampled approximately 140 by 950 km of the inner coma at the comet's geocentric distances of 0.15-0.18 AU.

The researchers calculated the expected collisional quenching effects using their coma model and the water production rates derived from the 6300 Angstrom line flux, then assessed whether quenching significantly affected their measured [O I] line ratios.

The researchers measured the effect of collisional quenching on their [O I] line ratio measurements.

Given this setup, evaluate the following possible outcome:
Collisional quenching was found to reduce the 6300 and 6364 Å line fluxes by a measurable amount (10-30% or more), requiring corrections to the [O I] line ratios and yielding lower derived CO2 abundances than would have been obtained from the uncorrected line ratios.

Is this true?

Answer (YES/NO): NO